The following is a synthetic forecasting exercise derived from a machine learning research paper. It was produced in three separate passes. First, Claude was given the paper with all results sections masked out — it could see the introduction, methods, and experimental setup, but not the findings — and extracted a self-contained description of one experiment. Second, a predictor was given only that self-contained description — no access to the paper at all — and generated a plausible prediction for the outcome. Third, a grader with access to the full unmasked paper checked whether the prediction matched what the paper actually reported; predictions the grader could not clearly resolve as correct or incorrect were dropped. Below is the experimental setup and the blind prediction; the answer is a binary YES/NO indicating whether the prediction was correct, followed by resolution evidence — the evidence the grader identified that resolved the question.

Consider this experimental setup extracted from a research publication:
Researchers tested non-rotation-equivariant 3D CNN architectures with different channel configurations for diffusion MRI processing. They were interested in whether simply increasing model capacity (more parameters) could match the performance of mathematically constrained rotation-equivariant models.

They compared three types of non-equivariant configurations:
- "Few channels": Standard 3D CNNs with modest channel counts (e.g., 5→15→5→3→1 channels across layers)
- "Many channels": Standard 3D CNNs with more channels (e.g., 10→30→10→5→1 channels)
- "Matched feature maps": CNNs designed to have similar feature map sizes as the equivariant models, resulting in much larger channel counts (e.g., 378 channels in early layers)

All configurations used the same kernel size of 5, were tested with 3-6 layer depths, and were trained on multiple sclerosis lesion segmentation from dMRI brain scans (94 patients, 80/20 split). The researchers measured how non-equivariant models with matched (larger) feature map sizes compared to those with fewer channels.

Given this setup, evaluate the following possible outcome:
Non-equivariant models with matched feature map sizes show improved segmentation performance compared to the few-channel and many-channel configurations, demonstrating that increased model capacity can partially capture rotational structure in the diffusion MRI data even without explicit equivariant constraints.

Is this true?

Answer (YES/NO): NO